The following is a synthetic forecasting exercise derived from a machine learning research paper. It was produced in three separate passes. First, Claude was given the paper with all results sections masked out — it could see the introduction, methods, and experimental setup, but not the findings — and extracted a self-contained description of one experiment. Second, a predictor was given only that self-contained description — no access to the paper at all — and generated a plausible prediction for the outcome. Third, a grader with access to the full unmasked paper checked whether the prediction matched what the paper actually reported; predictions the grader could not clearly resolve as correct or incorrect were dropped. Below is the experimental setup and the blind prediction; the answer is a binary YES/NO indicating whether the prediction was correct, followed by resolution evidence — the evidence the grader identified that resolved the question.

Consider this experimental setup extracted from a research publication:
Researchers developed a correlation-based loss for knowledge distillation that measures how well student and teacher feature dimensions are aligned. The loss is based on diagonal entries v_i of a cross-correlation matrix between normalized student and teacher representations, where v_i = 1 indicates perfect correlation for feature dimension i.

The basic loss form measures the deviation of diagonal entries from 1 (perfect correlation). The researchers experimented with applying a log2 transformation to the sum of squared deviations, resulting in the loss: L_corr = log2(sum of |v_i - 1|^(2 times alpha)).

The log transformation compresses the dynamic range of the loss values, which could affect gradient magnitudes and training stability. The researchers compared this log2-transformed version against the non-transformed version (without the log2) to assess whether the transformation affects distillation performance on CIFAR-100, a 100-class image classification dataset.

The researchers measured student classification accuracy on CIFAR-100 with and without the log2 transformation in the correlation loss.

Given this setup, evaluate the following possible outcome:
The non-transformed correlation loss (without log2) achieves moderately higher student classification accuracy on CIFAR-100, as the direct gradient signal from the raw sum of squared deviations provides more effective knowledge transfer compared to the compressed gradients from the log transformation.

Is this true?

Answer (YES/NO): NO